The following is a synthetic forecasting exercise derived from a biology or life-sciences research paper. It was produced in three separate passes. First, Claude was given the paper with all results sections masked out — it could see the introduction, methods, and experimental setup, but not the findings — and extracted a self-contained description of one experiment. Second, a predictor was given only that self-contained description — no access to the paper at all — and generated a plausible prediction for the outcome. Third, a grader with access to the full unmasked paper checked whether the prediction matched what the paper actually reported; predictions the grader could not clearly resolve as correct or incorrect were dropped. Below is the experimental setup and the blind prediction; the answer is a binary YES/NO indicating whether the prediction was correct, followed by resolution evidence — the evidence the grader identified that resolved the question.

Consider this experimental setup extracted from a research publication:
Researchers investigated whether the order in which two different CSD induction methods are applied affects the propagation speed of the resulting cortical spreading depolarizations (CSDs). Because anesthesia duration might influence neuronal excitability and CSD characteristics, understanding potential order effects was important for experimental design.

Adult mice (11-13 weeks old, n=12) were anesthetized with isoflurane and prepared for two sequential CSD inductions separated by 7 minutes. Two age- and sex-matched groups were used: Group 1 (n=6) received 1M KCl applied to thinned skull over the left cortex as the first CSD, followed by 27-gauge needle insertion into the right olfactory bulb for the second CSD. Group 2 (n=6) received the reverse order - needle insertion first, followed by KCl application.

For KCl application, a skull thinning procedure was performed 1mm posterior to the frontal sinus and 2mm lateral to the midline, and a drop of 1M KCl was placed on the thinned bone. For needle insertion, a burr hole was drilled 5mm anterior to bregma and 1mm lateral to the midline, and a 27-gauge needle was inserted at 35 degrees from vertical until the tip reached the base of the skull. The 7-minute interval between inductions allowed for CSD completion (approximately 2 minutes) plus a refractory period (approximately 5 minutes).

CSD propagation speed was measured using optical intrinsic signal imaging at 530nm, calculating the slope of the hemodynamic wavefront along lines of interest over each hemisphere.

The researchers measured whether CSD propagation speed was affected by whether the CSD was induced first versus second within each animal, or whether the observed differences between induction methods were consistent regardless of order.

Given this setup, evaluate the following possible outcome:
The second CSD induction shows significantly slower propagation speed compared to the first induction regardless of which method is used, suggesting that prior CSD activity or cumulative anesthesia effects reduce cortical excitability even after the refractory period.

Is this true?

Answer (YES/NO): NO